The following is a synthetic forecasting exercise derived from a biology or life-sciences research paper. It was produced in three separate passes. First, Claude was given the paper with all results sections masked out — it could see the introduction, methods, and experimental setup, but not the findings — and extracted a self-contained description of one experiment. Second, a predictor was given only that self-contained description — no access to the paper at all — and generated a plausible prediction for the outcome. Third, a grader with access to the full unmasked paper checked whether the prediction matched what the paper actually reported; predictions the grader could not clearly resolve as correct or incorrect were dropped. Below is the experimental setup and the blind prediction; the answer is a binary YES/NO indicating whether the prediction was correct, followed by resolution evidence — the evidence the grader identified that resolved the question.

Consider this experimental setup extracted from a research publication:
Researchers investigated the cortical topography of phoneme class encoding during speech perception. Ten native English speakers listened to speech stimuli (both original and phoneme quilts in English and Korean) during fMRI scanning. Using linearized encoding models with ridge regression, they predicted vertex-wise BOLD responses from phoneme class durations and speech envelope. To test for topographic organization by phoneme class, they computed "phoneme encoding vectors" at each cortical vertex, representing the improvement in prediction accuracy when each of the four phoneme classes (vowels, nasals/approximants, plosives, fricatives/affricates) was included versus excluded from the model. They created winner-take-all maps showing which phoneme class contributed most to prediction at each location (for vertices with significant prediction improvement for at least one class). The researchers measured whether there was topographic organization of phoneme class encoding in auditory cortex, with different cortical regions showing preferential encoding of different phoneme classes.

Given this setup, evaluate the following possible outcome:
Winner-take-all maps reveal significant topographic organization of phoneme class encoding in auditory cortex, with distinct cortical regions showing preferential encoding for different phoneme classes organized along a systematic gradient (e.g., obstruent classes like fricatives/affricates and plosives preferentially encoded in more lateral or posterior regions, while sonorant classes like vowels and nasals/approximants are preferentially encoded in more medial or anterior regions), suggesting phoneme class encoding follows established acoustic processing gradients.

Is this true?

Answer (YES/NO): NO